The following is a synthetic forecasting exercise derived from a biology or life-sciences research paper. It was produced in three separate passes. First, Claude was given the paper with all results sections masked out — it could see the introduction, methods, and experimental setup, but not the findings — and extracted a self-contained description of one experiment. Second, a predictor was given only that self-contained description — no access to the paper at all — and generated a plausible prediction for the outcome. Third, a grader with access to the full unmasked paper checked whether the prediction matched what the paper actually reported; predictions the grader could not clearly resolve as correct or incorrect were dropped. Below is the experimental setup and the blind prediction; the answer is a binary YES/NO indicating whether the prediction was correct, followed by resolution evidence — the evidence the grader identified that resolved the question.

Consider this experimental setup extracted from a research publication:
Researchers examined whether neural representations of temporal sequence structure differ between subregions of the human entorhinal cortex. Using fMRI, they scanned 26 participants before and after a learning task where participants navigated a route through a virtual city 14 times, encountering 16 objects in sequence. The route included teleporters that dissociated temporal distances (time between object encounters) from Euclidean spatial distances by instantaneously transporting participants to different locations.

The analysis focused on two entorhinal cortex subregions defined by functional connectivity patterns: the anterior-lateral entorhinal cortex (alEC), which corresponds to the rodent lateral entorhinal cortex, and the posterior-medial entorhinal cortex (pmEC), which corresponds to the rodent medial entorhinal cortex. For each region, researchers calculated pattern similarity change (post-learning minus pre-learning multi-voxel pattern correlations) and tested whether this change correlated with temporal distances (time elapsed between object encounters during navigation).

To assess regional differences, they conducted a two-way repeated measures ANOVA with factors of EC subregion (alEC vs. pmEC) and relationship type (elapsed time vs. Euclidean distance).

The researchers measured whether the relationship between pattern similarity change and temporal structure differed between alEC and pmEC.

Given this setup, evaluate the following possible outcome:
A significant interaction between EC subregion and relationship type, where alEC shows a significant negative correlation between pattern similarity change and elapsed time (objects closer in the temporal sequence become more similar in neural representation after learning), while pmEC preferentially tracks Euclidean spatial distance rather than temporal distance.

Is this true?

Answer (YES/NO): NO